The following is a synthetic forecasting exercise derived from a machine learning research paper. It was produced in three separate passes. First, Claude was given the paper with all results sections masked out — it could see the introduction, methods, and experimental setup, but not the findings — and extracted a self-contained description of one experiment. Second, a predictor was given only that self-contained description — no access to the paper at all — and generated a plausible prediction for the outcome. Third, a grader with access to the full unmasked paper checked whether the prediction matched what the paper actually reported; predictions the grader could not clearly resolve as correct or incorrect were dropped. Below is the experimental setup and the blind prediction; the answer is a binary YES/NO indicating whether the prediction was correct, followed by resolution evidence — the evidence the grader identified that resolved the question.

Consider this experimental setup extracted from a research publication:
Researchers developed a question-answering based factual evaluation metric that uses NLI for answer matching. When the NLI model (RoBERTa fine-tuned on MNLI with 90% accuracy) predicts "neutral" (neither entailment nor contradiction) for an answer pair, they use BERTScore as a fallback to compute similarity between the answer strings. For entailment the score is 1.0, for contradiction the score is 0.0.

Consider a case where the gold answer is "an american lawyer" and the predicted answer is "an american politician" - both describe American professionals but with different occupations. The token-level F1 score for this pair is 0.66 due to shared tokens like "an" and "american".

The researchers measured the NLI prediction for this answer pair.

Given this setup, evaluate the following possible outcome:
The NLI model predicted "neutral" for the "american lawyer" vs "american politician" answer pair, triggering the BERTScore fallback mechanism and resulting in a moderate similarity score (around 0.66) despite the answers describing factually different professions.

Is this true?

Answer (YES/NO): NO